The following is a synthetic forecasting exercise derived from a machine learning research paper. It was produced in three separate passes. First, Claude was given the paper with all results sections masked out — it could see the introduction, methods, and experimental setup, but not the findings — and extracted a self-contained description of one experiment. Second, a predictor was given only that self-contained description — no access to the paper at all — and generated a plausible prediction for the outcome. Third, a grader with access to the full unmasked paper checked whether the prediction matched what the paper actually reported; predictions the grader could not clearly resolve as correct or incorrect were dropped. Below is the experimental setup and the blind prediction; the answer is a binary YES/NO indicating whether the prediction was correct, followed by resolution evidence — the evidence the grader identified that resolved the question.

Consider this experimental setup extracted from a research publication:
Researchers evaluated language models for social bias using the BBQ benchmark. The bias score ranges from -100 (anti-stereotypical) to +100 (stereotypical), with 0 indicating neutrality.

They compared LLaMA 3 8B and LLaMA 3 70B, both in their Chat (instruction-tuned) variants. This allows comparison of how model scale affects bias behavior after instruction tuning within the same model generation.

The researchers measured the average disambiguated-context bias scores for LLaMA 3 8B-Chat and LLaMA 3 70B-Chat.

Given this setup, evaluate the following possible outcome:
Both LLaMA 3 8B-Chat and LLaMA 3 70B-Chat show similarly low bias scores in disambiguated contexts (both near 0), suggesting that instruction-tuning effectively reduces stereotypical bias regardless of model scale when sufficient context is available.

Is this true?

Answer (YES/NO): YES